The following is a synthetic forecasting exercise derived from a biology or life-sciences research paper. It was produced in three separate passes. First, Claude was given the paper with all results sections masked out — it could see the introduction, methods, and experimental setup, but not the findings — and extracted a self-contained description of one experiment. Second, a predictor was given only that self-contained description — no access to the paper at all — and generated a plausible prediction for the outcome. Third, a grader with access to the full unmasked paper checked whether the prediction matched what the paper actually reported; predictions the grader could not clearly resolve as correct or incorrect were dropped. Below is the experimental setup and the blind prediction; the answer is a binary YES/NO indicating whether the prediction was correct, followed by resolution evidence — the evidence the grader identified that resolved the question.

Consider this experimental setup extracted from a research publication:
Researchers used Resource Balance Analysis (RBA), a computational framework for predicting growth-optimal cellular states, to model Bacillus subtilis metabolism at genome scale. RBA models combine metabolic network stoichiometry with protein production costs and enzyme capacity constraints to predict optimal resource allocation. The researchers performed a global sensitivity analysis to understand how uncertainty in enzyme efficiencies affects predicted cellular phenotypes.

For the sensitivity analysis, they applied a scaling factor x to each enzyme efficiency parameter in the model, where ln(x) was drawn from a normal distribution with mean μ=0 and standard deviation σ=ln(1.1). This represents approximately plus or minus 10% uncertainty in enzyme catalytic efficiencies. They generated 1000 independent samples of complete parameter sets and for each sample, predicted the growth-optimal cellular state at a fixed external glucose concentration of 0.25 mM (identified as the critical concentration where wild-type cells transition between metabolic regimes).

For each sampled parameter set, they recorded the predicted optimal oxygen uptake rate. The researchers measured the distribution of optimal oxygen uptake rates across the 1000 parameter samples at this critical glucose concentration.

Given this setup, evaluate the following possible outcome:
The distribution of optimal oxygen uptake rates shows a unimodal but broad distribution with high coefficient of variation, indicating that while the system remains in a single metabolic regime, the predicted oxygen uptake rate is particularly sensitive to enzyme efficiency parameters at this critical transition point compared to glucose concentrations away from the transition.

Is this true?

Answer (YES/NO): NO